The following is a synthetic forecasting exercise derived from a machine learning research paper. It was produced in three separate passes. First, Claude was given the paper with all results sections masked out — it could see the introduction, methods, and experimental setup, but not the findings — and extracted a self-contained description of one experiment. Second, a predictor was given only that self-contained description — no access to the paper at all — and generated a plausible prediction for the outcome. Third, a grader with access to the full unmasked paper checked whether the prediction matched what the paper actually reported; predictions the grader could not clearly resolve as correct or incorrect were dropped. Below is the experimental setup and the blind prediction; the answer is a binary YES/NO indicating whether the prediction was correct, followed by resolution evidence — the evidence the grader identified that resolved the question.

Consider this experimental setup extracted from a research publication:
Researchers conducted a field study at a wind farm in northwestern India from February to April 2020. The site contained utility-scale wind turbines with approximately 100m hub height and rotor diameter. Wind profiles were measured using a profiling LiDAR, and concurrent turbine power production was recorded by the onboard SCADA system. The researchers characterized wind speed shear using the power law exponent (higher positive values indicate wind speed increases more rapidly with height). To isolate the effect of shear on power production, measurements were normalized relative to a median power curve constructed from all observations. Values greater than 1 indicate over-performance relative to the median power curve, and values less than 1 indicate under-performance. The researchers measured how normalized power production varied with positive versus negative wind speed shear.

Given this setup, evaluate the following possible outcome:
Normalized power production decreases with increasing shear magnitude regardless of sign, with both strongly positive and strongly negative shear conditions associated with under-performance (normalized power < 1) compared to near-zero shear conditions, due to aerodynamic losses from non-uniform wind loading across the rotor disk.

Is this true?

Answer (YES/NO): NO